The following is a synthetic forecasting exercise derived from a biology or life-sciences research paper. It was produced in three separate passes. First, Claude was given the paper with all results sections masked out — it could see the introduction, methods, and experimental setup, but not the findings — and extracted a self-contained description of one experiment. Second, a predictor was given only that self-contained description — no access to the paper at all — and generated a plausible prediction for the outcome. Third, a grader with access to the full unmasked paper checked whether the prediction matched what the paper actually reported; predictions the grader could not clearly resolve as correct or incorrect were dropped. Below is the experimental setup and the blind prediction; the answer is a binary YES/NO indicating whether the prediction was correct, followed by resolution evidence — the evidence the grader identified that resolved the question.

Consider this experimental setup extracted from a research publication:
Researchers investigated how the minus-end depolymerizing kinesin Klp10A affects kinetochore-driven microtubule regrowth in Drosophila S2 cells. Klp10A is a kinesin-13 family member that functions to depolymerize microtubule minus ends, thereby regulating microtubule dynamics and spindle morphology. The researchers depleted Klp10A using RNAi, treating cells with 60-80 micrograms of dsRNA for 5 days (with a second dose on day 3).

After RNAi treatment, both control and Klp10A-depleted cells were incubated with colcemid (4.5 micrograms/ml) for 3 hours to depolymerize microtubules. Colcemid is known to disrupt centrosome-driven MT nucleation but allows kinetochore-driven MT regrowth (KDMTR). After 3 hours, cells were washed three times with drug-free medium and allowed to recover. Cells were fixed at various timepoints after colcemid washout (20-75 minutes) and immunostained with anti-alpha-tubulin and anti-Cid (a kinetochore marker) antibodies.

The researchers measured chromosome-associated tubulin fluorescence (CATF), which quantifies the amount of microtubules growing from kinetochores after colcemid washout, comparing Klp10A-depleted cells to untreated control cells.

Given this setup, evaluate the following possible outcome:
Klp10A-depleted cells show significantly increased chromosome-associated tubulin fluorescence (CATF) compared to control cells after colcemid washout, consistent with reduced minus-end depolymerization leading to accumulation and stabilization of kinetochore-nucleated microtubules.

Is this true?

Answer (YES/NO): YES